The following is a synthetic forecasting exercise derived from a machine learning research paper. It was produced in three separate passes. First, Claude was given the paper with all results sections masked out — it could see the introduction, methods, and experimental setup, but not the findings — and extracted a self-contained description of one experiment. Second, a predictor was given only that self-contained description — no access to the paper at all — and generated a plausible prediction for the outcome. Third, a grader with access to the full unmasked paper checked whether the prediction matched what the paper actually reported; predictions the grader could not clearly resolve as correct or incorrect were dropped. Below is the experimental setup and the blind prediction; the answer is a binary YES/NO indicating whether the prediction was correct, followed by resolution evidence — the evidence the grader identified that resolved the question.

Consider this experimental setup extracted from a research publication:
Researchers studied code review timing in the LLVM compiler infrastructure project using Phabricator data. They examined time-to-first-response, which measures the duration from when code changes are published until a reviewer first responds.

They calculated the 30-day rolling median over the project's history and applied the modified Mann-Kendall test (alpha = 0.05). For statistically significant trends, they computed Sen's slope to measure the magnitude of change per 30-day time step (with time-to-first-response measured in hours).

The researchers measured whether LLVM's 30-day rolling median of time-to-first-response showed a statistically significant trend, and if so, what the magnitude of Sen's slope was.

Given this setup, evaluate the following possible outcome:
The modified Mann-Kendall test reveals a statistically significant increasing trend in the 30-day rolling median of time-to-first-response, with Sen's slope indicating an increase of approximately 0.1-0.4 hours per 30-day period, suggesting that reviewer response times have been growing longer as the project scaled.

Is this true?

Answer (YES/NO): NO